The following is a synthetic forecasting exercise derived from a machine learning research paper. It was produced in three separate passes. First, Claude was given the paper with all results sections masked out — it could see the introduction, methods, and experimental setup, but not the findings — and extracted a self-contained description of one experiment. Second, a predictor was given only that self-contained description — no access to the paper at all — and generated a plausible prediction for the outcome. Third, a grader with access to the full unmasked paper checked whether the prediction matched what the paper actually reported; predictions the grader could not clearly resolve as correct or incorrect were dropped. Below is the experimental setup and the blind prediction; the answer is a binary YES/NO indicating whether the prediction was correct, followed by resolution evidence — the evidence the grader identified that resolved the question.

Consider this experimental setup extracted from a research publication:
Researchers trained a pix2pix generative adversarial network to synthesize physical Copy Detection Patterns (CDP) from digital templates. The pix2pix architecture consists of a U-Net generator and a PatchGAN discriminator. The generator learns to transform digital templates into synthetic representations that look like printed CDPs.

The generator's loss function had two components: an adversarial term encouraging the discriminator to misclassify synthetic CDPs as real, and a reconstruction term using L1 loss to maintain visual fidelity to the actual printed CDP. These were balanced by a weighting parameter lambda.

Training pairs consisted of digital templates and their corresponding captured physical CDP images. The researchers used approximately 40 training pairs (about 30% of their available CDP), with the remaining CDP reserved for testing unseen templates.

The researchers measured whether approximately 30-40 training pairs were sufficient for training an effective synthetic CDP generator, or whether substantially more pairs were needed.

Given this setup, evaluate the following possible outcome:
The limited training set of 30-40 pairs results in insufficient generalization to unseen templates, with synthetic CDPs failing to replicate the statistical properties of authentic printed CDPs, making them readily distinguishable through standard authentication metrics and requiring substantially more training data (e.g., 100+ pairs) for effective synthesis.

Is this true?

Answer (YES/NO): NO